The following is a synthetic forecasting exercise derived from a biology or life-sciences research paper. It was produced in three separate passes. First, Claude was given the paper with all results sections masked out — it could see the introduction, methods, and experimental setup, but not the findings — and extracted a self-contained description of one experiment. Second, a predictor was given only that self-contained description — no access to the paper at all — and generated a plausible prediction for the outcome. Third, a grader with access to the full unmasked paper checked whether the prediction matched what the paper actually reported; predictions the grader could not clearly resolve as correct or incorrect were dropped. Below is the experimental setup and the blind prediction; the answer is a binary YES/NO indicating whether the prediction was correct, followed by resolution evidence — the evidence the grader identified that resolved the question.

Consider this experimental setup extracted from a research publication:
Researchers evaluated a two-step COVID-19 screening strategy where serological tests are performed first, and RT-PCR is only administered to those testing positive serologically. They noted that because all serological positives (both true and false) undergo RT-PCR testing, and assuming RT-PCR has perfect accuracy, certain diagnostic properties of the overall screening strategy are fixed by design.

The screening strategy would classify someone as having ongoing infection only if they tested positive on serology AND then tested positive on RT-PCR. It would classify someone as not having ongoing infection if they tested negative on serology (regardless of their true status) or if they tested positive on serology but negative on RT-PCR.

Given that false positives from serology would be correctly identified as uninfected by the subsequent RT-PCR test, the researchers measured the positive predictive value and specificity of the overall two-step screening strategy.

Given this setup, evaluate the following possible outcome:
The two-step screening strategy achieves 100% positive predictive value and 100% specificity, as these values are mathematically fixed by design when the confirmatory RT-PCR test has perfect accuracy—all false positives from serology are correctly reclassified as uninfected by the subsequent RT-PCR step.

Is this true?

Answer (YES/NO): YES